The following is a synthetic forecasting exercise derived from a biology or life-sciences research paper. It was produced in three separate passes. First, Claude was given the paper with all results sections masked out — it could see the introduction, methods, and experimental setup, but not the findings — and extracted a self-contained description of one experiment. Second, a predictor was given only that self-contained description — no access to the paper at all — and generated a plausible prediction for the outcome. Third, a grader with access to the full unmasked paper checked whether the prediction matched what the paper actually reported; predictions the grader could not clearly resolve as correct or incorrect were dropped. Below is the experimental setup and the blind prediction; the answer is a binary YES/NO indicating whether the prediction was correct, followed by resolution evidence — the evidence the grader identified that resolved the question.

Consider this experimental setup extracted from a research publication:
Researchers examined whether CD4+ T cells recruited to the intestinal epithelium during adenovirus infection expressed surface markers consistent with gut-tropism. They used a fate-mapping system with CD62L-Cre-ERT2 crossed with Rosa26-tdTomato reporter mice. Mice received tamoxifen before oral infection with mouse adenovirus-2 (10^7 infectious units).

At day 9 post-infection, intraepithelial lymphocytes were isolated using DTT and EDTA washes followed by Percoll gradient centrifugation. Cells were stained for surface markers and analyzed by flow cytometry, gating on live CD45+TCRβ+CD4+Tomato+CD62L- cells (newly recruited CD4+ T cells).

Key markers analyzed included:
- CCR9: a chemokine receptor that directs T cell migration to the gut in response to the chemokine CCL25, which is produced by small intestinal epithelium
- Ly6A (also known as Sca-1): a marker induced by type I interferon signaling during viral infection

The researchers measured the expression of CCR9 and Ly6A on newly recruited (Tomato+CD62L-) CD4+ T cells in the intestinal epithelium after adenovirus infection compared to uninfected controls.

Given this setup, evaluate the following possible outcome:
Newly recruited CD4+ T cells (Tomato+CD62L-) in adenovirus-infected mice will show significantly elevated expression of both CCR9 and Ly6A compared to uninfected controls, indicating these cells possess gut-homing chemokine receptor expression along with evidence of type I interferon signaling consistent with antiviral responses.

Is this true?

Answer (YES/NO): YES